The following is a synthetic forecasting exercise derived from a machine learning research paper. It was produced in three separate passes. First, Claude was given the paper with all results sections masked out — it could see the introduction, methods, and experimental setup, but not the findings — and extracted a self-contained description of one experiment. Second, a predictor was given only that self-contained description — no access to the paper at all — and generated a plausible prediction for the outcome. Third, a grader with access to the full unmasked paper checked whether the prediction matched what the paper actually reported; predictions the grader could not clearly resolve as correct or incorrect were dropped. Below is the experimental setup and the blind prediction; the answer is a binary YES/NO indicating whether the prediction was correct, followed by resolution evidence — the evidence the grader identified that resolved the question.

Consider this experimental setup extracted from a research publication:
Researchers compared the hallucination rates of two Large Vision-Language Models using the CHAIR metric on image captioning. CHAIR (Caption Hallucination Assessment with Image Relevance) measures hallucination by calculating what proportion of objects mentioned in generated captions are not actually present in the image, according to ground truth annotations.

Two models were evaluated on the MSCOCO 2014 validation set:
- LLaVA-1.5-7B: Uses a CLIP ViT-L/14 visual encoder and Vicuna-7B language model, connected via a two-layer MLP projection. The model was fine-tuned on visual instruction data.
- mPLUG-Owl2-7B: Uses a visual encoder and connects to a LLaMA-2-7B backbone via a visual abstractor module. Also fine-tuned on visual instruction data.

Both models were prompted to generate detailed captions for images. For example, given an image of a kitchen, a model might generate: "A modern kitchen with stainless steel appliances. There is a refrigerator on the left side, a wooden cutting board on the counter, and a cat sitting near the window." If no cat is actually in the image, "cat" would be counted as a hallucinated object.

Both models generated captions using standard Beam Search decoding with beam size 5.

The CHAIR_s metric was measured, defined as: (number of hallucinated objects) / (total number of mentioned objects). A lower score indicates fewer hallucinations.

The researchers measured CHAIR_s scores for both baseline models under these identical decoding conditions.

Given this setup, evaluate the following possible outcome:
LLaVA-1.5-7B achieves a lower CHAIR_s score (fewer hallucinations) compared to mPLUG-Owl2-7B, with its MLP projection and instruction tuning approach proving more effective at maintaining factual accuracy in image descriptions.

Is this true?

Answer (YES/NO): YES